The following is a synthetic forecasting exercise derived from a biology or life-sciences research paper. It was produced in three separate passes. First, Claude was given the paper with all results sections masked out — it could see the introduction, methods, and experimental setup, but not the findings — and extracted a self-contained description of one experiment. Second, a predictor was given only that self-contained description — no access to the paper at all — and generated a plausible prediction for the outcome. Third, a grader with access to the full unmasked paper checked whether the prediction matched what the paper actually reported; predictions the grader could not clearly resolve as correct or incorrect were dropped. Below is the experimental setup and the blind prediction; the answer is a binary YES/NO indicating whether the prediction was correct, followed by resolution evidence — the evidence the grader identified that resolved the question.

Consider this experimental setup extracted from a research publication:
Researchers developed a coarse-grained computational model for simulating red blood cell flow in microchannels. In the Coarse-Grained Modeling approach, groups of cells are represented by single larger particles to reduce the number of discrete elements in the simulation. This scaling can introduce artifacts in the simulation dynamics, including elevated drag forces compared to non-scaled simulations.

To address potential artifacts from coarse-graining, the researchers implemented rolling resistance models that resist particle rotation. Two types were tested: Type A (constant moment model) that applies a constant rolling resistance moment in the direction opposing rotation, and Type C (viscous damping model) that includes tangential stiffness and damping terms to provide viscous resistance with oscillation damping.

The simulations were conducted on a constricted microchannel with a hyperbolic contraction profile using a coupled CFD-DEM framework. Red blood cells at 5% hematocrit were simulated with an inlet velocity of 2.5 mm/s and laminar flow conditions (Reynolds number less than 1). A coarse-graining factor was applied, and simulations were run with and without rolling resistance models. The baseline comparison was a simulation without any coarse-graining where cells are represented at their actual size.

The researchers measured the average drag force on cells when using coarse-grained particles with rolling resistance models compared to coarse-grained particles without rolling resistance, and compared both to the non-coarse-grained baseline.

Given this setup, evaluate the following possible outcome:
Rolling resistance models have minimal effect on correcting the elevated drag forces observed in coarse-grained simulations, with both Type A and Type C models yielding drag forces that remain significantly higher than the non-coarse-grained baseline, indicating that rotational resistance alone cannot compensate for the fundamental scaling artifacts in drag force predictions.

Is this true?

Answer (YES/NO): NO